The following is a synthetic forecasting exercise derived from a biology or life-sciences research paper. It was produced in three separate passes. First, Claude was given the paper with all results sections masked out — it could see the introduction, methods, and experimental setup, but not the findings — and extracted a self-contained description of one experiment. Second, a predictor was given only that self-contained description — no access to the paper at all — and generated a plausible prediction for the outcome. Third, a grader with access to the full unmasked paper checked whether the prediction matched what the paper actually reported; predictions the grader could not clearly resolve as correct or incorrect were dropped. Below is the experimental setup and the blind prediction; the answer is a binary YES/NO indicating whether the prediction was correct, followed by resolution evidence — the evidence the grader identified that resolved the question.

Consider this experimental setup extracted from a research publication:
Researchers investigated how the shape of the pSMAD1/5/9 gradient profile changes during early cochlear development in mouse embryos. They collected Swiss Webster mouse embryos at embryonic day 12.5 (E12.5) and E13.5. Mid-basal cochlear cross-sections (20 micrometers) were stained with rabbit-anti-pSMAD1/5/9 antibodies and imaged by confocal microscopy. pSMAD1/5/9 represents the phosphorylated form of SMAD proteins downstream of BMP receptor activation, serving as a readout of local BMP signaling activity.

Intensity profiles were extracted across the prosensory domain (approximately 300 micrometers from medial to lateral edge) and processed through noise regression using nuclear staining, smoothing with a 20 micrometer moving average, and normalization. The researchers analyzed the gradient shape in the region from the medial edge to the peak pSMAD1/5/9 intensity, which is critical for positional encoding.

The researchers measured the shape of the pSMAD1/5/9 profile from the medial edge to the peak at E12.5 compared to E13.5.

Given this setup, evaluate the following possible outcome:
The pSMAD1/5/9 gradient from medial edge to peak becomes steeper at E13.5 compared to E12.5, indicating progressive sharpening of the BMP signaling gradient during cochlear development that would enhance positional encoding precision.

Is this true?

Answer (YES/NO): NO